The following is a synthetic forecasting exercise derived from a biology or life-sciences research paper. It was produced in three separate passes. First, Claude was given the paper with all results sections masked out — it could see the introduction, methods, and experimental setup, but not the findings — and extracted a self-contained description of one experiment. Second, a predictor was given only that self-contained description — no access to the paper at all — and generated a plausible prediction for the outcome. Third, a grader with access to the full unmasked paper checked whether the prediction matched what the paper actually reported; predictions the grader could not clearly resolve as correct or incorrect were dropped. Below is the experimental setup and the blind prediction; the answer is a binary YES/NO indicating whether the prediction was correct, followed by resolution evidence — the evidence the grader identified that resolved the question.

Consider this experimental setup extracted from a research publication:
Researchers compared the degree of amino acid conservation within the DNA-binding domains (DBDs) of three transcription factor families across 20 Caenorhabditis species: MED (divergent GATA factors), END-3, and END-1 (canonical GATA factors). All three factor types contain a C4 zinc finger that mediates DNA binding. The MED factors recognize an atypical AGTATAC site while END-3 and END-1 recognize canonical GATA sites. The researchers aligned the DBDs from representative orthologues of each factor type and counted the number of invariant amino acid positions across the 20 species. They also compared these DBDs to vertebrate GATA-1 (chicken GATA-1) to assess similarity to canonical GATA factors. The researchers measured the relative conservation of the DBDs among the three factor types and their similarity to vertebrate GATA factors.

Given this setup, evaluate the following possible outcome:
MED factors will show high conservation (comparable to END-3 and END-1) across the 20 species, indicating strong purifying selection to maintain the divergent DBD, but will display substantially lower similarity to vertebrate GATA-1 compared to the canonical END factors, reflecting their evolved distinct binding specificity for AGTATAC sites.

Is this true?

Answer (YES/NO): NO